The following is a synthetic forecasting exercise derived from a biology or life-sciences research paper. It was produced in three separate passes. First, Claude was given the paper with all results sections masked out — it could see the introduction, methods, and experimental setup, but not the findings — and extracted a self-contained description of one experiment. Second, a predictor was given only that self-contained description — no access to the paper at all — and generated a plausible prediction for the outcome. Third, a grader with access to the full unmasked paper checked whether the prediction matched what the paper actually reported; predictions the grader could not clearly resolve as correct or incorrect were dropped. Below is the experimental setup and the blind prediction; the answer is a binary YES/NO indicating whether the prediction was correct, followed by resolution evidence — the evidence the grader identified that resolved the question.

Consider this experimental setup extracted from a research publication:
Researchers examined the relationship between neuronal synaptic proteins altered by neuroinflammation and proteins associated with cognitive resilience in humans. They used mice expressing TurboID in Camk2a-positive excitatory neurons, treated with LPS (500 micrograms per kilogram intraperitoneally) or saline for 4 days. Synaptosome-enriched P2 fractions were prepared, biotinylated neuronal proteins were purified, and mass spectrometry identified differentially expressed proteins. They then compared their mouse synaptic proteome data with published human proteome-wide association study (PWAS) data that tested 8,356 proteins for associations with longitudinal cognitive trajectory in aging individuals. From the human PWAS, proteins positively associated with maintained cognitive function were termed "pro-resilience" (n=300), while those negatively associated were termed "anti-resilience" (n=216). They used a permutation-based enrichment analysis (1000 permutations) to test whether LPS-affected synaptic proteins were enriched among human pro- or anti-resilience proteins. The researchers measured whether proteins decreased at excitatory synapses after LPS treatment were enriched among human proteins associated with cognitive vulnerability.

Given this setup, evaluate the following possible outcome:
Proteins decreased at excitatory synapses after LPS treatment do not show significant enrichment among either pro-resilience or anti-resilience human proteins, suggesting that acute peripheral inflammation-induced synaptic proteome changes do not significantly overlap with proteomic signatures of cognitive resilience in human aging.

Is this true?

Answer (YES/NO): YES